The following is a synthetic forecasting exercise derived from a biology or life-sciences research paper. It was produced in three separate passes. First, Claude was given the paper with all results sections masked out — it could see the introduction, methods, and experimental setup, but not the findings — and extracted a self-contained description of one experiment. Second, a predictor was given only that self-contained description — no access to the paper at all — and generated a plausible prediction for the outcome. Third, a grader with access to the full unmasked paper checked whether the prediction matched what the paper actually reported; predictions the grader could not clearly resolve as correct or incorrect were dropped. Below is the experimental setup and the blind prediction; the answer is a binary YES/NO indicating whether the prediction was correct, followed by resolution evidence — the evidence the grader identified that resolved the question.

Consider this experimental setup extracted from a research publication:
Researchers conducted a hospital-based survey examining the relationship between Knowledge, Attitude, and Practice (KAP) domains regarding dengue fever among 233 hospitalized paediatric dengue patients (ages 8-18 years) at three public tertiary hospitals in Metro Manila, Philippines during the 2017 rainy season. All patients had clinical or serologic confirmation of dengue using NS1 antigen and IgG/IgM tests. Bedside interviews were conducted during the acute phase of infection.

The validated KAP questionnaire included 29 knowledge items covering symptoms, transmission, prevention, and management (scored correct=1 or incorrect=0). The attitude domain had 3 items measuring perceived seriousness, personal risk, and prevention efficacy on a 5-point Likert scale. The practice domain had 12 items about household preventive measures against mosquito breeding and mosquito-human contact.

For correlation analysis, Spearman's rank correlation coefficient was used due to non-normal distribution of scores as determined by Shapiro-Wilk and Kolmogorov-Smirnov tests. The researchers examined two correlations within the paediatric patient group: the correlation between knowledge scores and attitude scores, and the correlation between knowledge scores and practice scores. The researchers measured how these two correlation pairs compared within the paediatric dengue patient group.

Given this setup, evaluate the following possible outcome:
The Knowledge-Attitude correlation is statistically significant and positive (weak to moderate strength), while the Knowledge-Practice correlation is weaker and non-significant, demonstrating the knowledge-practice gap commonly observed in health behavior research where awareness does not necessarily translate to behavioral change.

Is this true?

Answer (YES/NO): YES